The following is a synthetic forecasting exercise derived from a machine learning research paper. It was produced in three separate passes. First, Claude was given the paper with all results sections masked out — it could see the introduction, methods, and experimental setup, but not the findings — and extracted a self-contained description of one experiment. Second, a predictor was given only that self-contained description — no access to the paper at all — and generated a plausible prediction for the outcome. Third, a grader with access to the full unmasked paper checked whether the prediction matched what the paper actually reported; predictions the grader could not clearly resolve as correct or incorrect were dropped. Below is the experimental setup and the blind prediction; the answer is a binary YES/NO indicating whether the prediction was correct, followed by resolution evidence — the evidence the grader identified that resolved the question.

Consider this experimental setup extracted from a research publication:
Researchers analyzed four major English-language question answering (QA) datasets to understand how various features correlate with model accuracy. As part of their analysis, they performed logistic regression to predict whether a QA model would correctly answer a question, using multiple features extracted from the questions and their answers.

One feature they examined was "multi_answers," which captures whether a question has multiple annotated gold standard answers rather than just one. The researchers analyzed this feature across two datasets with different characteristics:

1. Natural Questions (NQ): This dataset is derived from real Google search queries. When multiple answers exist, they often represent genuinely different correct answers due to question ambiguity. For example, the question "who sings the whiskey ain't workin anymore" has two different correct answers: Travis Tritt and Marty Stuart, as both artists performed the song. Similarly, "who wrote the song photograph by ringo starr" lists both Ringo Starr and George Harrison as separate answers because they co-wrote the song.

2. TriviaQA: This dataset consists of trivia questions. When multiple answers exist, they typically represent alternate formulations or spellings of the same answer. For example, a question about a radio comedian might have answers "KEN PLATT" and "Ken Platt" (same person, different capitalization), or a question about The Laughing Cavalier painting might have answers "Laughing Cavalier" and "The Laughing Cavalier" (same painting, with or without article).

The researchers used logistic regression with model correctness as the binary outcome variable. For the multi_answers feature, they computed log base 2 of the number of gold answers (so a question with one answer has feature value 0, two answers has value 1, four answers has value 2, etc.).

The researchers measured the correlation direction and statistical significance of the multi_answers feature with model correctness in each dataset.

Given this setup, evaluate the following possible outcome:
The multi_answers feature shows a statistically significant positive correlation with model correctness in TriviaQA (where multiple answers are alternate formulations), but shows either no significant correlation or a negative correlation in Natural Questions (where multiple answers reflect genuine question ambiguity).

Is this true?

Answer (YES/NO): YES